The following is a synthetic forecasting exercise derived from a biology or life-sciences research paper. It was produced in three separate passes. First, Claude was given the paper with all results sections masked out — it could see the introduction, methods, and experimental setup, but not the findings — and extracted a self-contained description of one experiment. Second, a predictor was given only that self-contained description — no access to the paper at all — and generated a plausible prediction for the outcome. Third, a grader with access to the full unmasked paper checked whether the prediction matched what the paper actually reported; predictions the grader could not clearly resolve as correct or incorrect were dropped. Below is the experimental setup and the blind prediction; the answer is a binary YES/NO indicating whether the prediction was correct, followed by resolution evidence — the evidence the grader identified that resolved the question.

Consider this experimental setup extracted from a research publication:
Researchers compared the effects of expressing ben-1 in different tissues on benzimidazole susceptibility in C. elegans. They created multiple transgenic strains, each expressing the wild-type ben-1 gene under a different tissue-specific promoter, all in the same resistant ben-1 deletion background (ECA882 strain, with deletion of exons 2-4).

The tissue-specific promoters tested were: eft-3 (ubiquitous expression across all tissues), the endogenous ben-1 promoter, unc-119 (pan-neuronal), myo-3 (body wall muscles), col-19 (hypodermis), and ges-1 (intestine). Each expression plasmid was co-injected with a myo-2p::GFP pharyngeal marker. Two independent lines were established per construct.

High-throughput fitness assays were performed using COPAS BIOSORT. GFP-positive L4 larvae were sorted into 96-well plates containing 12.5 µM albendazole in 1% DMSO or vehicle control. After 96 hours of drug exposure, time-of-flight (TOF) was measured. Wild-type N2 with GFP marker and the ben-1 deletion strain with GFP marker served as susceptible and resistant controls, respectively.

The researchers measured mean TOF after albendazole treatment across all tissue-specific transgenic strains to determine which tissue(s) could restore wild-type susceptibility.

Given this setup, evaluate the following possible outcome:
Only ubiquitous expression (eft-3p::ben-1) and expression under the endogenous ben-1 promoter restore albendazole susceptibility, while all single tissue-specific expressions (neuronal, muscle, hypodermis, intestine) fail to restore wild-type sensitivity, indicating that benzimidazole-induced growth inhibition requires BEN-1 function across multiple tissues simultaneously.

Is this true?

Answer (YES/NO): NO